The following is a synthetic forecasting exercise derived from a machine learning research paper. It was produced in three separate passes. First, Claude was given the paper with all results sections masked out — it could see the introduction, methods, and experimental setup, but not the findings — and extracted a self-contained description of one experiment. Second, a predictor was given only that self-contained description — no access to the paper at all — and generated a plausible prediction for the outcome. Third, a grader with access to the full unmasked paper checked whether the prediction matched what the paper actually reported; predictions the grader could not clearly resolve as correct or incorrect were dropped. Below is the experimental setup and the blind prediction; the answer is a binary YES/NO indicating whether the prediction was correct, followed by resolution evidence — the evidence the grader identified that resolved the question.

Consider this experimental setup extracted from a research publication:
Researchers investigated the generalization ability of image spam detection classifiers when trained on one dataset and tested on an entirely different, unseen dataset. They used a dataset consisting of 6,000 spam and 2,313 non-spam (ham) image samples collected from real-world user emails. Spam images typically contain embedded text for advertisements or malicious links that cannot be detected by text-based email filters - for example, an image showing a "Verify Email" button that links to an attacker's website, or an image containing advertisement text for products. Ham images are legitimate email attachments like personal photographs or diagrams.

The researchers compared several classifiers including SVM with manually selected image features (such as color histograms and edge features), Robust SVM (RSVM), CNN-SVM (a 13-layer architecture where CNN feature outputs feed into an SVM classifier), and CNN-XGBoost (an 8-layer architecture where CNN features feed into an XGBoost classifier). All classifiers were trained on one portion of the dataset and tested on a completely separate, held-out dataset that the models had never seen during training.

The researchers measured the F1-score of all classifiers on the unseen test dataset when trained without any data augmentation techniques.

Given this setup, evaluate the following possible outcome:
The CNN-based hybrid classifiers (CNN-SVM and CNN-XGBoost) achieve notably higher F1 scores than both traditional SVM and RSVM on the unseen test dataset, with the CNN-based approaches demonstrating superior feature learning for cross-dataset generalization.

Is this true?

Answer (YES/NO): NO